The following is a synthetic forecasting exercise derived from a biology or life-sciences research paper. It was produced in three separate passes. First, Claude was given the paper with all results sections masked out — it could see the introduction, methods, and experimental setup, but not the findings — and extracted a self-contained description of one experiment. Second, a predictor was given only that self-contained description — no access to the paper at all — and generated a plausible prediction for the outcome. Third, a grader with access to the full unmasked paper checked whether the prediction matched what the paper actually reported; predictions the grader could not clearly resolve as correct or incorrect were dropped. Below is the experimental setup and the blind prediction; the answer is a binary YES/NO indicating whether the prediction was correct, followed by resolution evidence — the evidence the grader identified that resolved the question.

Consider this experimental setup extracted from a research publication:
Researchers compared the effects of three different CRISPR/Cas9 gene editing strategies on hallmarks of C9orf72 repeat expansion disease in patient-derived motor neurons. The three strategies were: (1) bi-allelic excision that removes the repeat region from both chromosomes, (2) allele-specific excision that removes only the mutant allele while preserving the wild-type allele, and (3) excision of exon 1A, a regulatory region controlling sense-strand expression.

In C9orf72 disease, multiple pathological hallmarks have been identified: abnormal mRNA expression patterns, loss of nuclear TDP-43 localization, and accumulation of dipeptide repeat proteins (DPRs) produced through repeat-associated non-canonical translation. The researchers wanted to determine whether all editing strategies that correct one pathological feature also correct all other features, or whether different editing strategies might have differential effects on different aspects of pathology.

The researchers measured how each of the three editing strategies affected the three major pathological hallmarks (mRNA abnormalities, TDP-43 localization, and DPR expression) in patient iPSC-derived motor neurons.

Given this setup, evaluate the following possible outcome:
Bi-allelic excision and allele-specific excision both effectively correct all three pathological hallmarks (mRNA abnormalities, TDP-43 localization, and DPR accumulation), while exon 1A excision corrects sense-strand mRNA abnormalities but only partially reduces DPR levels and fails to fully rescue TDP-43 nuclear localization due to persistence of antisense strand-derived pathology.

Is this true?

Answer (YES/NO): NO